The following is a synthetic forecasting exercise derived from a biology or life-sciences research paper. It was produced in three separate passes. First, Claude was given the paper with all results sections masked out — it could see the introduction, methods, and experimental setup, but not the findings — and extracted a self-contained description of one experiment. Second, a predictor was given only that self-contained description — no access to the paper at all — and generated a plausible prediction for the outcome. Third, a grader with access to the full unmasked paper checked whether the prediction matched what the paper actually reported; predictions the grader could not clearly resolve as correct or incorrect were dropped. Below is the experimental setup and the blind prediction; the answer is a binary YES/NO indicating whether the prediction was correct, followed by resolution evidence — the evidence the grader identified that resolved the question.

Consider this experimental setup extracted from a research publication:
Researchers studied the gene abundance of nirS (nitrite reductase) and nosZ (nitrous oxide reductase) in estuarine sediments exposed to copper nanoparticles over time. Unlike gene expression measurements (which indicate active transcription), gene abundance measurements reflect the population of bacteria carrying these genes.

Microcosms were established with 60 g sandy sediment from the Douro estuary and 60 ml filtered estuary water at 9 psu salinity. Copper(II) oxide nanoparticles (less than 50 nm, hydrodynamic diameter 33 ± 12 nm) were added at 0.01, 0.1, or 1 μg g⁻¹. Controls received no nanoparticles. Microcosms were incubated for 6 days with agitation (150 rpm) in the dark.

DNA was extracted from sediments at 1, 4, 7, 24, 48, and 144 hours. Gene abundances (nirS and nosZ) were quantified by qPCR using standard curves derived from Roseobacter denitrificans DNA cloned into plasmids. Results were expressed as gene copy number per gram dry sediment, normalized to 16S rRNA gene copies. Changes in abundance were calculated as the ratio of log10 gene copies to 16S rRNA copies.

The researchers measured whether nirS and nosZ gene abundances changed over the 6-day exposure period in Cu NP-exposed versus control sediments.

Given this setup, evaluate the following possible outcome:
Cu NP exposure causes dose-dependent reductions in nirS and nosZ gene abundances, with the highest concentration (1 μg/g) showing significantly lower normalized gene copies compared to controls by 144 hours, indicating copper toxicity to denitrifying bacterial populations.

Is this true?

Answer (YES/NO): NO